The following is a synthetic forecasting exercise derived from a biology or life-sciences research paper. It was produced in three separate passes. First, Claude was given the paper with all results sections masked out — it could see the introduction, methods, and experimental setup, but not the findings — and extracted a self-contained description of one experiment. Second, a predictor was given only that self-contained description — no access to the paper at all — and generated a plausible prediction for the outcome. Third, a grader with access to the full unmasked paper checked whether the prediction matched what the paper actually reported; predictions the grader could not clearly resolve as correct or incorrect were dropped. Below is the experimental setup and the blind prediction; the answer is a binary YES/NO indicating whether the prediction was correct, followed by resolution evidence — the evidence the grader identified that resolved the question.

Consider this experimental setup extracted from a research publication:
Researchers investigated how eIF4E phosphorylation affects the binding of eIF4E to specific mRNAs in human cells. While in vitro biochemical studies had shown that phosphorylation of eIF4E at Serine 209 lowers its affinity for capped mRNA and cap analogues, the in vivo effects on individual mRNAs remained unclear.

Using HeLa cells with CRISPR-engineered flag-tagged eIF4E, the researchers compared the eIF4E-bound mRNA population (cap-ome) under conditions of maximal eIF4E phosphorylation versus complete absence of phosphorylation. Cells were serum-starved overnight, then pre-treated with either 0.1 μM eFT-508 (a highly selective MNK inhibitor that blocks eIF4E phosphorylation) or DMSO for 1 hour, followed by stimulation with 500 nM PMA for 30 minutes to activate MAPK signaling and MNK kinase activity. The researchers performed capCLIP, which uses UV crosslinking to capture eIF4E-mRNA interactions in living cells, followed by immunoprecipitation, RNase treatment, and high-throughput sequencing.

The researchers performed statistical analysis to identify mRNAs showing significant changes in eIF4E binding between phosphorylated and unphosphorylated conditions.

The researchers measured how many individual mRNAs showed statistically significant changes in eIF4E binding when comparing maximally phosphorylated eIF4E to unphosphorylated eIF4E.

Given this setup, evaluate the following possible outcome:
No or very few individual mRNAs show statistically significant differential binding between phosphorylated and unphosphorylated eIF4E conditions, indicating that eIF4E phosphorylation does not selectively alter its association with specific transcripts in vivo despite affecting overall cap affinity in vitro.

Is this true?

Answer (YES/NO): NO